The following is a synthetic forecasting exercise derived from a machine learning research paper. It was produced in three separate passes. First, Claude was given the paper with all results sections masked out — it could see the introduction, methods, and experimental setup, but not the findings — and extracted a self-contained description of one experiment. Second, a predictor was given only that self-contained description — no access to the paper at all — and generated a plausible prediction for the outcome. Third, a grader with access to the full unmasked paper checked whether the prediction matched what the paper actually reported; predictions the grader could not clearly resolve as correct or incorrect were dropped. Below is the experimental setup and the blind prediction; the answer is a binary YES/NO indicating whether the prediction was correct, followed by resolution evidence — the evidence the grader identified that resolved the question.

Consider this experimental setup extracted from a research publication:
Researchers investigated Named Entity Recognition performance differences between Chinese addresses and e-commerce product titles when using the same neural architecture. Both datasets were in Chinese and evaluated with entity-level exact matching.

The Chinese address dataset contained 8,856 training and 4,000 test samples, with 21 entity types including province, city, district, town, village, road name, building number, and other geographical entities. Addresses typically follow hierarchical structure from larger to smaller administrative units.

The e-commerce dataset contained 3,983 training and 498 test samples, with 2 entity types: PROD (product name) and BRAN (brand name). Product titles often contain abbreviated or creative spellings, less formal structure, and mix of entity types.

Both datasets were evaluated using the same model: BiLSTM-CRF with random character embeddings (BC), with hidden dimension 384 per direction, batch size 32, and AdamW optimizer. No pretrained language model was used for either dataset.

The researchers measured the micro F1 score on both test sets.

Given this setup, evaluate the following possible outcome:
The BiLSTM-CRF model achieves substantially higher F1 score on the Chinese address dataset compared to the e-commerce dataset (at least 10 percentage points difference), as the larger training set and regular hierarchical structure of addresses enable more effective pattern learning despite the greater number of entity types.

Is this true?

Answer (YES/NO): YES